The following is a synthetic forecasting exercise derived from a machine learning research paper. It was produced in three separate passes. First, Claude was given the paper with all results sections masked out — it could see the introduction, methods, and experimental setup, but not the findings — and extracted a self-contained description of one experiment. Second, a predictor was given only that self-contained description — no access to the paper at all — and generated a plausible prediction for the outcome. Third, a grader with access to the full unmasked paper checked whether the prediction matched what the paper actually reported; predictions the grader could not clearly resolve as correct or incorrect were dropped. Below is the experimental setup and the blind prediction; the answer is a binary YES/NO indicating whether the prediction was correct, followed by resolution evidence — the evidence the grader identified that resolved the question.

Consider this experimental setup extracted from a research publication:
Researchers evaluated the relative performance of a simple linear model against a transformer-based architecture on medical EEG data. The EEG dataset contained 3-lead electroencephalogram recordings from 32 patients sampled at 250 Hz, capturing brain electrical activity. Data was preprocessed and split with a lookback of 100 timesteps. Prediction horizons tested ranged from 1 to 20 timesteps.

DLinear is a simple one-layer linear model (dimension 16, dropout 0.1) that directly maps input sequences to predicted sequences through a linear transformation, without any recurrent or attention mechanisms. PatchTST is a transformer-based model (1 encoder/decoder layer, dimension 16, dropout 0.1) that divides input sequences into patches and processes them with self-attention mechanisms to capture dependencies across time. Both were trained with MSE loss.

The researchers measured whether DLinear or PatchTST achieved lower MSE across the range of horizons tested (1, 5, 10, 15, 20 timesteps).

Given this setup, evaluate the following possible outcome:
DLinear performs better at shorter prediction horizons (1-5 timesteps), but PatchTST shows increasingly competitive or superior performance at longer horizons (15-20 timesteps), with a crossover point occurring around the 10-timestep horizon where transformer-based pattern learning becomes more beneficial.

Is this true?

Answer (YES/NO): NO